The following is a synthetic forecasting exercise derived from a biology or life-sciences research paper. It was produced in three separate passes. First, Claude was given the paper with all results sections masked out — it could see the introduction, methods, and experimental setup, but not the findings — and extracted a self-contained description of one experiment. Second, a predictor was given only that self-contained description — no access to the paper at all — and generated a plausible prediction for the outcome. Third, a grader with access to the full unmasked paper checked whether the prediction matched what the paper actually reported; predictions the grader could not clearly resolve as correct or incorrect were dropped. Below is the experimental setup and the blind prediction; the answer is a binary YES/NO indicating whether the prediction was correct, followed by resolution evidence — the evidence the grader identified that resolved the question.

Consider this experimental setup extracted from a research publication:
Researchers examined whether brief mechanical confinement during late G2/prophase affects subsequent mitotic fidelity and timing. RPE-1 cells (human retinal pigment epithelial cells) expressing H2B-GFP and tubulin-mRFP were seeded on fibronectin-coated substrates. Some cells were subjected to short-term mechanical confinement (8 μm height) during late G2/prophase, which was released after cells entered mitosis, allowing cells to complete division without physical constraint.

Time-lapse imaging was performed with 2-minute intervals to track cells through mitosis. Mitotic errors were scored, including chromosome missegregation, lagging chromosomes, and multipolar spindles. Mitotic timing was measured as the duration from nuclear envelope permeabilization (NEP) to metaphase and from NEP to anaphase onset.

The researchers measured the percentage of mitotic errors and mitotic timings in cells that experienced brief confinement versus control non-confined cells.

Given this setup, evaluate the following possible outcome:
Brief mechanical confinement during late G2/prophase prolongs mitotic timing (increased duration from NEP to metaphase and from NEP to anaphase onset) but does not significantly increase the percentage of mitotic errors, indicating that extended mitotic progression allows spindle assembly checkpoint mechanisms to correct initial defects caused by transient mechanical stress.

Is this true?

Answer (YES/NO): NO